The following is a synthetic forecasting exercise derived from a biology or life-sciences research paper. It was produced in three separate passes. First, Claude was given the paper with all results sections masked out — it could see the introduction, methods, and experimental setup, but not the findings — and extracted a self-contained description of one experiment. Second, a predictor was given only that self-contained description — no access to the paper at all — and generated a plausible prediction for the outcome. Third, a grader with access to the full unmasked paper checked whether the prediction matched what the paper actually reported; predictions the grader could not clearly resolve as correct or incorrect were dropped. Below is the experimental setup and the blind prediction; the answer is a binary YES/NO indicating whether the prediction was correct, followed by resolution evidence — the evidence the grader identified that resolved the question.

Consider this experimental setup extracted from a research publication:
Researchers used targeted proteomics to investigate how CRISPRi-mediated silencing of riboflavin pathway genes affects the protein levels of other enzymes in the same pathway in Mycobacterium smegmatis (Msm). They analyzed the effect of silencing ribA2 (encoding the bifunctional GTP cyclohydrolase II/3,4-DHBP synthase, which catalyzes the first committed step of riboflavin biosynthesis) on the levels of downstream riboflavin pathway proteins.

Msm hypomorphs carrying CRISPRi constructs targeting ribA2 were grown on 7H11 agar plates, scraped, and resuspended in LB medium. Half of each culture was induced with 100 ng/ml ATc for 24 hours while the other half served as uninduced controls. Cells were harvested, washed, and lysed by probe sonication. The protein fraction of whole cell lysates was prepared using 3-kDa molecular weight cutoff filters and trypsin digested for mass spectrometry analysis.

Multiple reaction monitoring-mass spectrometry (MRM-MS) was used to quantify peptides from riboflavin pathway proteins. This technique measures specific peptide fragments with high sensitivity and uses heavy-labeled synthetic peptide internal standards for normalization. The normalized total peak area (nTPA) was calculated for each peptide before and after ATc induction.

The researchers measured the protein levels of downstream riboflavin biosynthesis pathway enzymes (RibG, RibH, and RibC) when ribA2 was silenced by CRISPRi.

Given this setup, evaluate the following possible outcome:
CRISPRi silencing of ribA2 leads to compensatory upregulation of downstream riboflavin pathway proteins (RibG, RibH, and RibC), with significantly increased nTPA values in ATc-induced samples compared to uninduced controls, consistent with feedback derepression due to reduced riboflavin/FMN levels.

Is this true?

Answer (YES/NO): NO